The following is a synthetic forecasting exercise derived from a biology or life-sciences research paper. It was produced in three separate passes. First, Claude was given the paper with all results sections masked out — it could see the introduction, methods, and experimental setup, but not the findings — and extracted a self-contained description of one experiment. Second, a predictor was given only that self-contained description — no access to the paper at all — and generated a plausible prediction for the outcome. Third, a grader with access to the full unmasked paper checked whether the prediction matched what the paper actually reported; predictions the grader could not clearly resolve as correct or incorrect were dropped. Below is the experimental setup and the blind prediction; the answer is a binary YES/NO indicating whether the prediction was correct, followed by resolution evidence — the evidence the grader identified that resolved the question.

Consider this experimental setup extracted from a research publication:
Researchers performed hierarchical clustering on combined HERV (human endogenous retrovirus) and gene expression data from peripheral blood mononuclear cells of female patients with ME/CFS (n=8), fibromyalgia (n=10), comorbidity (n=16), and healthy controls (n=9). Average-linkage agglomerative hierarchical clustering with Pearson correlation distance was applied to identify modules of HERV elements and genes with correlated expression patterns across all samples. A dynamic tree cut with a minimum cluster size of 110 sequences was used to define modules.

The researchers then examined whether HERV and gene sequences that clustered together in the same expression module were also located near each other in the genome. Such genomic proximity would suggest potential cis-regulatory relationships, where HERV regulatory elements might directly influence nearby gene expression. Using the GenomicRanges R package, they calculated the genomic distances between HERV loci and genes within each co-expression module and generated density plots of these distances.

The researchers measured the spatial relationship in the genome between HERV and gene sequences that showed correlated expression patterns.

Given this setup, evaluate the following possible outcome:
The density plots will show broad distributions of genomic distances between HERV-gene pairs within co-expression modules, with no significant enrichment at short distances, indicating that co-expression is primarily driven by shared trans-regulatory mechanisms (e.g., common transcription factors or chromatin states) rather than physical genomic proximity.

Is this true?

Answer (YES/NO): YES